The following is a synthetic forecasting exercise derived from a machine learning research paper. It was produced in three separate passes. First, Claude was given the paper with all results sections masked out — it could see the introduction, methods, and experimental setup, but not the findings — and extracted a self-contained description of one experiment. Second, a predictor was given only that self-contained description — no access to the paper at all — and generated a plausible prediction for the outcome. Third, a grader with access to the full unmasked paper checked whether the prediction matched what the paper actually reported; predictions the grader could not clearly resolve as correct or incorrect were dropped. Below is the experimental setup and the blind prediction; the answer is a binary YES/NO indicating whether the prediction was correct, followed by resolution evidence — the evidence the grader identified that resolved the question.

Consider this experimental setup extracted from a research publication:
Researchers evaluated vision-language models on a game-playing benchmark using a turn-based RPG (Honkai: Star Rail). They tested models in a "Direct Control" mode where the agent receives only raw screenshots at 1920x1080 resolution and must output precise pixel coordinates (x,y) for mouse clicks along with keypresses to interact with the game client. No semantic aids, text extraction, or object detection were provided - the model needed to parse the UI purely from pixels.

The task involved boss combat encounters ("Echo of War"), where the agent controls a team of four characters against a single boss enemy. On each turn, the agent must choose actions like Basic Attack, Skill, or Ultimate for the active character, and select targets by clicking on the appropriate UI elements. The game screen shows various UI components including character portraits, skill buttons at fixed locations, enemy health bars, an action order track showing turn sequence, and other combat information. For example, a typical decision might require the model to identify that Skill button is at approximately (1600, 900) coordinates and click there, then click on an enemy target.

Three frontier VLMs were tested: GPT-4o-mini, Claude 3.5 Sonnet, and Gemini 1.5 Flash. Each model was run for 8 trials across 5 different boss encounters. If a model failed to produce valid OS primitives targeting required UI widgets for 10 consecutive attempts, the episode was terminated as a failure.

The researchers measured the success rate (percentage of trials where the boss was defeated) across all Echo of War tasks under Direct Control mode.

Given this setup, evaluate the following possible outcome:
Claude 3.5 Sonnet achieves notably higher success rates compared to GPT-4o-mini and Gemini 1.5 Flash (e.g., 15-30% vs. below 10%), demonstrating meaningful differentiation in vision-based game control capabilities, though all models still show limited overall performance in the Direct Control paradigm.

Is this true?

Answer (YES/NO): NO